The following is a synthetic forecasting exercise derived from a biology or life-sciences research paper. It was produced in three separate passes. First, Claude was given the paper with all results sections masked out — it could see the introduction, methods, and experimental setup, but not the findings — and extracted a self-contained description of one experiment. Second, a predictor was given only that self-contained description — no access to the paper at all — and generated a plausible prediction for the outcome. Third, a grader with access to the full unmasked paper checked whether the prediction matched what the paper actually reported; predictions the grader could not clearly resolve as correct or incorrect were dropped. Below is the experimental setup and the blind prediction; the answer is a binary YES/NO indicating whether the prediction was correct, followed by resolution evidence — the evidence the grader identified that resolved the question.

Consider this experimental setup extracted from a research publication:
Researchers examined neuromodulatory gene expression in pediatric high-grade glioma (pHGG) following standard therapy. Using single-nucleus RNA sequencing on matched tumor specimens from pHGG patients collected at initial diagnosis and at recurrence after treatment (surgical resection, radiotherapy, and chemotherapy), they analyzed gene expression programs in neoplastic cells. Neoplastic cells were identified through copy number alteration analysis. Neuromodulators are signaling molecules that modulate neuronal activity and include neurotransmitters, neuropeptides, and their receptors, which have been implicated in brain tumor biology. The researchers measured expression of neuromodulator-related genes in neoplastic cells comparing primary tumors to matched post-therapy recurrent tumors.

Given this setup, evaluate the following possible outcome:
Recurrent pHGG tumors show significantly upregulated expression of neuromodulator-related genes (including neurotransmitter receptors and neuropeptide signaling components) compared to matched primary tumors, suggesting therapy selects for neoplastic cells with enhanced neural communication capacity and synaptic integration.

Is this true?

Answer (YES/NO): YES